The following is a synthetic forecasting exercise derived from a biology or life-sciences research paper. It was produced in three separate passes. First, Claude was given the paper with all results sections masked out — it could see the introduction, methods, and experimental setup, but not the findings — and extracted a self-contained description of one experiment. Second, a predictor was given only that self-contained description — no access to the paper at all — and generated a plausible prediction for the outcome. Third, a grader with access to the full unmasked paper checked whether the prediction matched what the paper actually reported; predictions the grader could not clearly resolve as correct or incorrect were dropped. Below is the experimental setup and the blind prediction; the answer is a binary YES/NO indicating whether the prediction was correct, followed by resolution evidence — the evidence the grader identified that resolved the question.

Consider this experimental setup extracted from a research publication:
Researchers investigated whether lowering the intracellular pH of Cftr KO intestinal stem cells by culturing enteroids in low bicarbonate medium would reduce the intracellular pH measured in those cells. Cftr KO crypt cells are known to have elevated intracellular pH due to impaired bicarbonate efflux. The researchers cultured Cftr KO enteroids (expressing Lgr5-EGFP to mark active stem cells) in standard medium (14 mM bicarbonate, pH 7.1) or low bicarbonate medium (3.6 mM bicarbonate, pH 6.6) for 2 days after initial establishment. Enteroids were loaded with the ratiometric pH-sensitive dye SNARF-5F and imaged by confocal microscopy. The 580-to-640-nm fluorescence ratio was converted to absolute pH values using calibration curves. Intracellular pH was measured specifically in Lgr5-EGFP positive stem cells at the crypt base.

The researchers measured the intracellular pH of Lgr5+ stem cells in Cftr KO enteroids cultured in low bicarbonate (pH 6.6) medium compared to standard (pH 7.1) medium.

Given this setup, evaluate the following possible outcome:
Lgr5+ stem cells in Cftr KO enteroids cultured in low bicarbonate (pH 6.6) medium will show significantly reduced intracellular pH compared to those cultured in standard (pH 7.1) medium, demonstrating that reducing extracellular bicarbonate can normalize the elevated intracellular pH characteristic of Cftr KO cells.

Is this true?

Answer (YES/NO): YES